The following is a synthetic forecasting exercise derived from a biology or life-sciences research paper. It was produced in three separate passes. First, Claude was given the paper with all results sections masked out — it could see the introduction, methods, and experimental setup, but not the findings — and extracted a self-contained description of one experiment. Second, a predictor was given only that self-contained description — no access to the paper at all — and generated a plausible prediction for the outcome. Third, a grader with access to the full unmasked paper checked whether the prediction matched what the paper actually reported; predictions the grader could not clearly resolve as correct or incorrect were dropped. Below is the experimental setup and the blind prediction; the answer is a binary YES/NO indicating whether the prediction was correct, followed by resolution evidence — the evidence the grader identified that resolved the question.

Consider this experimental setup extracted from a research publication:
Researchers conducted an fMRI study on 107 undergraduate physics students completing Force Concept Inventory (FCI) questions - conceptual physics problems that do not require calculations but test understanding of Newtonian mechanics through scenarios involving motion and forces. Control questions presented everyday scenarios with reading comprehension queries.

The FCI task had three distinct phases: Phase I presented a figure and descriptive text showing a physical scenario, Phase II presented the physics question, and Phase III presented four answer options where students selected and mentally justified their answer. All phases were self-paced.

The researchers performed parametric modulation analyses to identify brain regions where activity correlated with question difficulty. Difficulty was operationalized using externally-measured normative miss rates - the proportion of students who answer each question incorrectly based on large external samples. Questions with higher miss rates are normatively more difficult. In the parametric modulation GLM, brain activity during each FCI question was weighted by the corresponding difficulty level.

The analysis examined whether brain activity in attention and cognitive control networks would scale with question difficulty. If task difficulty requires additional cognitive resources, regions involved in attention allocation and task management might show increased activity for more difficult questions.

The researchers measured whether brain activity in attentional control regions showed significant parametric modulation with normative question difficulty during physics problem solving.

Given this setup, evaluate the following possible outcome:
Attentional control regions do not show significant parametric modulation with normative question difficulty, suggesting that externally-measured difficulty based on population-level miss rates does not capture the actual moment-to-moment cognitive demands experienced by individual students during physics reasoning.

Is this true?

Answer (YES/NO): NO